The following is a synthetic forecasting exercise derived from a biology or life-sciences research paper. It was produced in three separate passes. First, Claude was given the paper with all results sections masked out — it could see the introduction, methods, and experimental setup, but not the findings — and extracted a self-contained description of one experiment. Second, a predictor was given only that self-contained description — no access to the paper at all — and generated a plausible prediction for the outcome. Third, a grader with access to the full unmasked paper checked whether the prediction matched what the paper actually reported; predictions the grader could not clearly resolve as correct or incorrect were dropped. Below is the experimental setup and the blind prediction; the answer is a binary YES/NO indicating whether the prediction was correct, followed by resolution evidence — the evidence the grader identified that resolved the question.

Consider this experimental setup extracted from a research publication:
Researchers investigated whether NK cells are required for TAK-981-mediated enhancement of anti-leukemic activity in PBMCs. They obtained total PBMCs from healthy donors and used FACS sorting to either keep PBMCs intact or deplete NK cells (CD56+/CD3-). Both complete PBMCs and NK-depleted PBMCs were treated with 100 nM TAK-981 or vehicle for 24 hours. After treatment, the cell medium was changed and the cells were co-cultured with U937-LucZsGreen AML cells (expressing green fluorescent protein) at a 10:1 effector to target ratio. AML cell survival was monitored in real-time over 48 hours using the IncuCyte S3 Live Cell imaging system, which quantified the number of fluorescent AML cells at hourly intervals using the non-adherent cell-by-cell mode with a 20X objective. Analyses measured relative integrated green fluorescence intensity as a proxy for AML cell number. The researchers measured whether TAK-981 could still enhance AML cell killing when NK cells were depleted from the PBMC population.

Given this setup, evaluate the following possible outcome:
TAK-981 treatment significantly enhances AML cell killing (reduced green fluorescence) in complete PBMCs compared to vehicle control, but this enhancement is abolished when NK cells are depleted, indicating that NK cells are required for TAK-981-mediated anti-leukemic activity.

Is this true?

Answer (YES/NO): YES